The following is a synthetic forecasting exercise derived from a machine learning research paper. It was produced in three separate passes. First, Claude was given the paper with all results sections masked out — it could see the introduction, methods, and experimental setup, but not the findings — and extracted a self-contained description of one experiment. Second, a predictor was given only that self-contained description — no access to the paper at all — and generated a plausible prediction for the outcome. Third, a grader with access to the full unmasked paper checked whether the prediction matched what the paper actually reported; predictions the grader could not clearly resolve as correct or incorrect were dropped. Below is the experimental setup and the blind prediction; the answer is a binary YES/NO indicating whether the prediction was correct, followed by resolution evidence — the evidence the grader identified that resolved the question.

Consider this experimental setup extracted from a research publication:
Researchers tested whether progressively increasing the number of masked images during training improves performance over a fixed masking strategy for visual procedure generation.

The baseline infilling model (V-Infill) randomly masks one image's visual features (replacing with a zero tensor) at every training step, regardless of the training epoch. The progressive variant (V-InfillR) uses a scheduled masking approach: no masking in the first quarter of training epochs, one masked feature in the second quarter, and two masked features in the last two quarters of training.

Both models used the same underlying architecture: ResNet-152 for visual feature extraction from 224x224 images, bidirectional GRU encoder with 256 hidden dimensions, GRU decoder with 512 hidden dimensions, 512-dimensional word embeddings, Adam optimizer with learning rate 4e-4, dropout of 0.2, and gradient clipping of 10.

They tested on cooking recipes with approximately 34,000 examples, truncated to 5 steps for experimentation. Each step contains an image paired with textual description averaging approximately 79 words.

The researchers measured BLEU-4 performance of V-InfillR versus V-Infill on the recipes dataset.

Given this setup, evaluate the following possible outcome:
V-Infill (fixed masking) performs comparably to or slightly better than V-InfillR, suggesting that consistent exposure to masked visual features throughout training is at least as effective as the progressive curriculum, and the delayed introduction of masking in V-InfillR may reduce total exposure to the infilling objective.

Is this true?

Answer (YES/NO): YES